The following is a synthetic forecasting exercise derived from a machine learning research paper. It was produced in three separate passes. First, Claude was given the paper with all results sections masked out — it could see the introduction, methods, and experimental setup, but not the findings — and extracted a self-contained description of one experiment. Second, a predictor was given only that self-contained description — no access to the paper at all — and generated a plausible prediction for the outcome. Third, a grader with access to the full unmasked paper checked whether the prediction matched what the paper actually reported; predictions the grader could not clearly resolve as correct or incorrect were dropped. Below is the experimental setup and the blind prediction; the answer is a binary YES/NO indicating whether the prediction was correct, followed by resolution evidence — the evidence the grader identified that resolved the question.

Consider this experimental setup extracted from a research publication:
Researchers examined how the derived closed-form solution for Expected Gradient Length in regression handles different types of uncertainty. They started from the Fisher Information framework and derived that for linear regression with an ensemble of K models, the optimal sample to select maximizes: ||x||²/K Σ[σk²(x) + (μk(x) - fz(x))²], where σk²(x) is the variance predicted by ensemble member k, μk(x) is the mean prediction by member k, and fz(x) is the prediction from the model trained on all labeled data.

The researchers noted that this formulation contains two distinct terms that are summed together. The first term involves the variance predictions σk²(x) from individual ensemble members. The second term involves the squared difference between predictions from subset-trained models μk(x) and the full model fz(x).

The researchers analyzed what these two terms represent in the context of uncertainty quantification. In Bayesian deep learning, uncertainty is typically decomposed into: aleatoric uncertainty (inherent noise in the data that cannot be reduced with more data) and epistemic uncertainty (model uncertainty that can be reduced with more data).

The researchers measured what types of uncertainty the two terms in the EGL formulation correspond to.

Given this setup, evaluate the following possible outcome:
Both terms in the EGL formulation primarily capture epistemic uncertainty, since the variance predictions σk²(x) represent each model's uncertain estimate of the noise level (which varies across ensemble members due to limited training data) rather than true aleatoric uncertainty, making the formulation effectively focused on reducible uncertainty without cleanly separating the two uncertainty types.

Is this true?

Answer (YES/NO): NO